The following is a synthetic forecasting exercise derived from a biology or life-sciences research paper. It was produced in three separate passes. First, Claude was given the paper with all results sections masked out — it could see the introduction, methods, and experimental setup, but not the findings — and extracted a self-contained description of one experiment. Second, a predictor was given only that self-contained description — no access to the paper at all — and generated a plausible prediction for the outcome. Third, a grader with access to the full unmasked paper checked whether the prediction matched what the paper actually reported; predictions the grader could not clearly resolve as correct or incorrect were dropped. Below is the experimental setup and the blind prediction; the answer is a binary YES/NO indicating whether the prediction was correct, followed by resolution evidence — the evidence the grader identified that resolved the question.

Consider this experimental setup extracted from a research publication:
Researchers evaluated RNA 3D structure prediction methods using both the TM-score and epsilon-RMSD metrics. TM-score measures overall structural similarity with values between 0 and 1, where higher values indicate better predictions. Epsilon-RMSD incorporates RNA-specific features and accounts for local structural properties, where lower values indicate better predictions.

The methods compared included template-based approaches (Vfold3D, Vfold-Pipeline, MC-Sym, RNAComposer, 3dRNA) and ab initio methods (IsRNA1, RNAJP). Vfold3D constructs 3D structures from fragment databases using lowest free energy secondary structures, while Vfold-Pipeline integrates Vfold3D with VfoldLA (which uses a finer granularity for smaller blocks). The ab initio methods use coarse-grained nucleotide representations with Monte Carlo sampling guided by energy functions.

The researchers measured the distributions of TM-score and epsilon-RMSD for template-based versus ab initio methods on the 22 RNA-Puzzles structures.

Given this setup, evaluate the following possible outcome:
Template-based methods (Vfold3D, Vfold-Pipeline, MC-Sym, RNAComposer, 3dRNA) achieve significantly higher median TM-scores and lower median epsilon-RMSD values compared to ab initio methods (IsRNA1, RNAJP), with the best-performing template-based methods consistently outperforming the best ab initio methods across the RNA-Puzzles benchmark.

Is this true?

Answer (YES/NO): NO